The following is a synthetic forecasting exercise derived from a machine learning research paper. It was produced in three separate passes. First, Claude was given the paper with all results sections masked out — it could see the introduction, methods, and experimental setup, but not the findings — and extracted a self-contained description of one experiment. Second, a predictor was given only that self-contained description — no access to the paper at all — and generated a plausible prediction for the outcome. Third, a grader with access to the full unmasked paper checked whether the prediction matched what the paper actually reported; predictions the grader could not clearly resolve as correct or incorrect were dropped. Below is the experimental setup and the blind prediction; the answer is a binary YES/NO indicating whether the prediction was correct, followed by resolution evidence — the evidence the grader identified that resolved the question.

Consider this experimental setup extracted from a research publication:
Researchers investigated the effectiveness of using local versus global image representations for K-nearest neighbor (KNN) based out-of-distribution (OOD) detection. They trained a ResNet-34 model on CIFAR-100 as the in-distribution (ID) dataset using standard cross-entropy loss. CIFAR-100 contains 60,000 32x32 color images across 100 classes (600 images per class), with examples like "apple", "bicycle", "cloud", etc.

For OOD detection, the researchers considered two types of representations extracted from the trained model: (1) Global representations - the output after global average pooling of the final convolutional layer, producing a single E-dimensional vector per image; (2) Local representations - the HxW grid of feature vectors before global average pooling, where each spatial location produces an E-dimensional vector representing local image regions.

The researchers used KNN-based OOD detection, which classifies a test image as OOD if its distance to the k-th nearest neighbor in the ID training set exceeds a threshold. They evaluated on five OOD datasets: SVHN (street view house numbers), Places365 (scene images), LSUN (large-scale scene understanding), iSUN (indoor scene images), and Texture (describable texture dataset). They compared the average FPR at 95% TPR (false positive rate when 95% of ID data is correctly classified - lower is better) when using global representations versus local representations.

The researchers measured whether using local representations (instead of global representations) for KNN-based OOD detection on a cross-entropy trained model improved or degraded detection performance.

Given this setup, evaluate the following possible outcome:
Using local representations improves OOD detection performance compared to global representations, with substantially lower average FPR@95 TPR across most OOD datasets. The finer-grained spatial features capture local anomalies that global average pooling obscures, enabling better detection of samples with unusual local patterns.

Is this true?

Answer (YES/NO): NO